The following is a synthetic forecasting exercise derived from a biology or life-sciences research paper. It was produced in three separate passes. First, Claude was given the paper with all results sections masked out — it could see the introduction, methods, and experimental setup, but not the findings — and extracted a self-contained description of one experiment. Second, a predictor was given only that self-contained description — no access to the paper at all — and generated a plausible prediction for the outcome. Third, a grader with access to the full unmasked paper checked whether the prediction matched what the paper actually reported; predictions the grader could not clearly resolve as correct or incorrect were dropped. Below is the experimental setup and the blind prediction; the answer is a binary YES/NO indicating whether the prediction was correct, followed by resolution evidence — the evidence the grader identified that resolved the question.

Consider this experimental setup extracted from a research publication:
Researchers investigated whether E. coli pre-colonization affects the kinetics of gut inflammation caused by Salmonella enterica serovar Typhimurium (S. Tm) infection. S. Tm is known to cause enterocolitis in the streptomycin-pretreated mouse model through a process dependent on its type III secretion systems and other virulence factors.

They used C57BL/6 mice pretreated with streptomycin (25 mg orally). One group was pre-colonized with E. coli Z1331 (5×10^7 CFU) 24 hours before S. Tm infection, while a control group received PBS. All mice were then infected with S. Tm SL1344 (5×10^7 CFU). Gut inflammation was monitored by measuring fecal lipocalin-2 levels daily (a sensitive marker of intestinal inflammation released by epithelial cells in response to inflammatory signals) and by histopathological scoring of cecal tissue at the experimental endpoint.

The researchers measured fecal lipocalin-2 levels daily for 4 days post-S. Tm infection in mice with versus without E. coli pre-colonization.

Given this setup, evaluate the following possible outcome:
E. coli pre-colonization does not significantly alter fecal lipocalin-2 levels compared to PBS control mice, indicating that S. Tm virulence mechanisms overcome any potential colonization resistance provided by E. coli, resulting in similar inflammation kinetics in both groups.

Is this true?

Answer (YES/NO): NO